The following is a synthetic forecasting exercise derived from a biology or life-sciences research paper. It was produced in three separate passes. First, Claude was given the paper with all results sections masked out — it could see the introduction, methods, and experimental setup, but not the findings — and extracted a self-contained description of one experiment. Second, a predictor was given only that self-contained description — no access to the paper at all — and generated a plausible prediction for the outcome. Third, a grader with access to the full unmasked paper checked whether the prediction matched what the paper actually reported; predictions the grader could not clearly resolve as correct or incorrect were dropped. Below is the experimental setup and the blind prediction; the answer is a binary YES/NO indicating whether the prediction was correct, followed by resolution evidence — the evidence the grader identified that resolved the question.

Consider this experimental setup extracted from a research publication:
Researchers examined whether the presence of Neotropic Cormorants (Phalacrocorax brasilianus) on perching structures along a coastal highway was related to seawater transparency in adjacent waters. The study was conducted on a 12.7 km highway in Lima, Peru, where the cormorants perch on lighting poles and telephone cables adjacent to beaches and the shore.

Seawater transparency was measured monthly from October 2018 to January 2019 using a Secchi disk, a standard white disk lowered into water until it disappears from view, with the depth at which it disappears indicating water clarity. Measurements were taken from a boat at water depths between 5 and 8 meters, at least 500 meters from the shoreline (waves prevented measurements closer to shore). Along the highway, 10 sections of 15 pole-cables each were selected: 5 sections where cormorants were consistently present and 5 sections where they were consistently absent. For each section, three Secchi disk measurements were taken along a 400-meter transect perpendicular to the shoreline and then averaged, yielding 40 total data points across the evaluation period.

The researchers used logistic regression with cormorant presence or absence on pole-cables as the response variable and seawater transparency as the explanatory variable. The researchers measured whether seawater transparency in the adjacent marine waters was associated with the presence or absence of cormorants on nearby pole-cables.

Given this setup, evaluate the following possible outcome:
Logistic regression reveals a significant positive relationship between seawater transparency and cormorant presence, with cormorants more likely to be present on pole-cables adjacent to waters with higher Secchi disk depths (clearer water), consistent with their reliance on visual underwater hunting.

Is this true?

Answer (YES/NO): NO